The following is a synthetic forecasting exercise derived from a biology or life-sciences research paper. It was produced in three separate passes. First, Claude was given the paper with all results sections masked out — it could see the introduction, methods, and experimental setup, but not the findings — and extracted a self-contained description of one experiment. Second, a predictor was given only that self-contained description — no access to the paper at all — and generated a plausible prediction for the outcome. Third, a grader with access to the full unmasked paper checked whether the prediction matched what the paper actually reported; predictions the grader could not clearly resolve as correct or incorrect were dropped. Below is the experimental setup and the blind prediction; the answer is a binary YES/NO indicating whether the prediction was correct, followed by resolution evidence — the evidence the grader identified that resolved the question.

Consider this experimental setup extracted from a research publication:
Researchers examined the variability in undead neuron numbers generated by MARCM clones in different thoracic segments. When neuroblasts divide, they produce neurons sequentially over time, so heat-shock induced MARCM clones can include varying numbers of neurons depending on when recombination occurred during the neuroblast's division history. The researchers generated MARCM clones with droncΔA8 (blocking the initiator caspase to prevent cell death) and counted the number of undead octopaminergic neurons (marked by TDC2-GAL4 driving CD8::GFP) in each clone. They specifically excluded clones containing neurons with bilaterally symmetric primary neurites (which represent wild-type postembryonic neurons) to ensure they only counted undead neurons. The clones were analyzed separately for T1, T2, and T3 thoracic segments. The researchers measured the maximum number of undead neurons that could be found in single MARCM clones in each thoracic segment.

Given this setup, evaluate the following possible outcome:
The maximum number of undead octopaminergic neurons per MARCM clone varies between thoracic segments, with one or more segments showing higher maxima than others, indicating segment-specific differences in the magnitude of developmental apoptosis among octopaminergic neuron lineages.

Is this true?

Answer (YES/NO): YES